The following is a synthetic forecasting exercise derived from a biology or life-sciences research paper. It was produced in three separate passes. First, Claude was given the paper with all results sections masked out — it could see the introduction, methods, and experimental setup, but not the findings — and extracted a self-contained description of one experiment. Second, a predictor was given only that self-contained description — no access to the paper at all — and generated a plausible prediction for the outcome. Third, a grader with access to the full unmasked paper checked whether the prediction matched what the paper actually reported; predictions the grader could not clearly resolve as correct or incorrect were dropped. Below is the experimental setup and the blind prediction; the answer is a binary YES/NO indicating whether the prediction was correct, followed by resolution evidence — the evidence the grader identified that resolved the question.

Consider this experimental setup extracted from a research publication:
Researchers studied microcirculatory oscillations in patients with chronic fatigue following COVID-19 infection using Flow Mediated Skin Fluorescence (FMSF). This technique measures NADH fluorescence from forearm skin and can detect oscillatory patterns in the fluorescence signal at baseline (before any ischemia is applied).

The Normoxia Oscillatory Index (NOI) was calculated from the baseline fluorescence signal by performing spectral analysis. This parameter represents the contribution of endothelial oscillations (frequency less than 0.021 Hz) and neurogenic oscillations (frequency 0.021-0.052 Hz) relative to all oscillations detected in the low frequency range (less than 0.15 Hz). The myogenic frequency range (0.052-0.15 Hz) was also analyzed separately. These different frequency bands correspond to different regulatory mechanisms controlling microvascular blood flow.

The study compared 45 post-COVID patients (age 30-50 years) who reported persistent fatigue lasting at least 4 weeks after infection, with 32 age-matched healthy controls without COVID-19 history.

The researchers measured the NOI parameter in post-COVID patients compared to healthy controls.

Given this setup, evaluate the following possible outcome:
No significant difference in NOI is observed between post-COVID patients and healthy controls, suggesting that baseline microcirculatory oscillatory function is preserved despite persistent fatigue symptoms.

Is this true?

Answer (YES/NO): NO